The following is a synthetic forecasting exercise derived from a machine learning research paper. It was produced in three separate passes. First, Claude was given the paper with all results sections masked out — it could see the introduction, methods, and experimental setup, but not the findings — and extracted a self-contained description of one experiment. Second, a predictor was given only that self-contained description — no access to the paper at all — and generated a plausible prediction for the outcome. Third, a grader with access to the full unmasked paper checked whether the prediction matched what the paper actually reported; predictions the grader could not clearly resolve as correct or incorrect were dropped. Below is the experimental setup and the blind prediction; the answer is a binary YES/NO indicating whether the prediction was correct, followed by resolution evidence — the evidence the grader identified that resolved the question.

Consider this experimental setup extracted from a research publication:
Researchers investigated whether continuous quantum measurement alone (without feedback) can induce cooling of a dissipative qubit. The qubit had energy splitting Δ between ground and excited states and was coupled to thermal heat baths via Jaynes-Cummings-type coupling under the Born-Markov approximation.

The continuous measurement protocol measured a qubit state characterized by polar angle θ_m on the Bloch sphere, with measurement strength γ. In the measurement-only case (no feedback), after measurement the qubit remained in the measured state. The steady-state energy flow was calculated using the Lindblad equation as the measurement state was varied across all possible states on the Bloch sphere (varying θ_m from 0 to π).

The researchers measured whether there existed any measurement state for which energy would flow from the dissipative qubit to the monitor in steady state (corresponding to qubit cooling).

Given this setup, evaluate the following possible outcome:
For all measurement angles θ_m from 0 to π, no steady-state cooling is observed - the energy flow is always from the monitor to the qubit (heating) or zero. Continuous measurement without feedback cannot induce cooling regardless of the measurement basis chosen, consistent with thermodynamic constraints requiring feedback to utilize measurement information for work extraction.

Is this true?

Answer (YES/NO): YES